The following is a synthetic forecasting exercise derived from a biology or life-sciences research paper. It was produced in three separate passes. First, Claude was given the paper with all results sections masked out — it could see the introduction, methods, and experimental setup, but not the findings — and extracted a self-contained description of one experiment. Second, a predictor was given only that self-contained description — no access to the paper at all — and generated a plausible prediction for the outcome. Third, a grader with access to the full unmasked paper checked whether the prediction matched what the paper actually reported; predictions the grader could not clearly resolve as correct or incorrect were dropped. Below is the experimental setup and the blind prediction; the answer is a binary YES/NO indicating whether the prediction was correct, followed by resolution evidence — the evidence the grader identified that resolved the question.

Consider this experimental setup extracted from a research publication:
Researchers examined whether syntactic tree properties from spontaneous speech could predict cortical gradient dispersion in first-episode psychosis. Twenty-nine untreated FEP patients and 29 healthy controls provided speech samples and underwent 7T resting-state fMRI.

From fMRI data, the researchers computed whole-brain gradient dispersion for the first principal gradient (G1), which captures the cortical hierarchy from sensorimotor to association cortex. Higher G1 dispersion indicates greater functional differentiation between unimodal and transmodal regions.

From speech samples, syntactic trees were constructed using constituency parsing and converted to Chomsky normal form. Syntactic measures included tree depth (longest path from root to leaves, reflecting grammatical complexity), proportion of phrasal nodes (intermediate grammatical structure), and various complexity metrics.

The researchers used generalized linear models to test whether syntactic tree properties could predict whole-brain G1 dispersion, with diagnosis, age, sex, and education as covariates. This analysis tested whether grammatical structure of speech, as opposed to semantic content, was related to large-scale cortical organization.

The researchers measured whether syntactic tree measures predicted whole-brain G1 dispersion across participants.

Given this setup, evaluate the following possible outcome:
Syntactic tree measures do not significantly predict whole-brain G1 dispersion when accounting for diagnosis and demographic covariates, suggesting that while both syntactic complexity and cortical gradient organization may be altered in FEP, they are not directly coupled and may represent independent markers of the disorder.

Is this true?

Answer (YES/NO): YES